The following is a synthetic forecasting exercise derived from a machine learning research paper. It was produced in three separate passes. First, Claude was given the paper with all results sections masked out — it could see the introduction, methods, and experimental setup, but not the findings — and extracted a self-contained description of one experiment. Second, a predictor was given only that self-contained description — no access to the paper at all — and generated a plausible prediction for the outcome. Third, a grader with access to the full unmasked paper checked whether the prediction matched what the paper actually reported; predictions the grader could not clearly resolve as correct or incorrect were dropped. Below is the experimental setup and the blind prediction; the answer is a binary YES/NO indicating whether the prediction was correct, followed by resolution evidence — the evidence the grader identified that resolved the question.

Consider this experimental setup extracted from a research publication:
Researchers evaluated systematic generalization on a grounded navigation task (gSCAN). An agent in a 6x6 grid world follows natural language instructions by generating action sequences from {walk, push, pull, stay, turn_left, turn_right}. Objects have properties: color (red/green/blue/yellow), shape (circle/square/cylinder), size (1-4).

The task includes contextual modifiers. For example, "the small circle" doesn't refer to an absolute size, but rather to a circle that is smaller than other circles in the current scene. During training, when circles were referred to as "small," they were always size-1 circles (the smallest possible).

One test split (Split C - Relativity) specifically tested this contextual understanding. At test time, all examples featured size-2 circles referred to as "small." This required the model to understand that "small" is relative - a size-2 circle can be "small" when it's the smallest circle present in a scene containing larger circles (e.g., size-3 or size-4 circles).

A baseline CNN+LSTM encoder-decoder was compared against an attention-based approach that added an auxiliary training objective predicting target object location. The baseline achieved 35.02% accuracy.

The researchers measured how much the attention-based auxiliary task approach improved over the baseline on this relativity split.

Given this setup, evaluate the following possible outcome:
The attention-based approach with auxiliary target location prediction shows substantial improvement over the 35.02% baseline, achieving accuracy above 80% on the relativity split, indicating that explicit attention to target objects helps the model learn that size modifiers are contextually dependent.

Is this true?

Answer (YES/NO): NO